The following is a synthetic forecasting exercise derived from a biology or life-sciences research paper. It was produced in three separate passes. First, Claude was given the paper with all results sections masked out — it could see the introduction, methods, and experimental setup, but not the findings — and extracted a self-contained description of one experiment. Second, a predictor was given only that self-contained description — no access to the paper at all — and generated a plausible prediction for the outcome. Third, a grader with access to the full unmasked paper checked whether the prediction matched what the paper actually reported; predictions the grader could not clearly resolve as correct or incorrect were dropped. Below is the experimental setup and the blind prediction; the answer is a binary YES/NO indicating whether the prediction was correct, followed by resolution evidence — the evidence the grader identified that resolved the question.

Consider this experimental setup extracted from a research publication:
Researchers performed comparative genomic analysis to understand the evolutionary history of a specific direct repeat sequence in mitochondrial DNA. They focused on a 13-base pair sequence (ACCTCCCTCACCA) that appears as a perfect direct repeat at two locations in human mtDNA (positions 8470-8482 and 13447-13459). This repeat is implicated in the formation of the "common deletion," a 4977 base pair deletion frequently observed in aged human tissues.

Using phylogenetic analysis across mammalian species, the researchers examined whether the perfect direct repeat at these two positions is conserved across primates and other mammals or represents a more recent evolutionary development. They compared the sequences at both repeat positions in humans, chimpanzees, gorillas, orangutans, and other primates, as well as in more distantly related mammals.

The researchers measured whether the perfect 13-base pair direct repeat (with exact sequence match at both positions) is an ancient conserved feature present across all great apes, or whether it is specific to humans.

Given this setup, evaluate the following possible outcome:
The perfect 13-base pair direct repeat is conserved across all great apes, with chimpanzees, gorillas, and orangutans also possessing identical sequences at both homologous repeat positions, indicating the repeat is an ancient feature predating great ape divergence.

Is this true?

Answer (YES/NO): NO